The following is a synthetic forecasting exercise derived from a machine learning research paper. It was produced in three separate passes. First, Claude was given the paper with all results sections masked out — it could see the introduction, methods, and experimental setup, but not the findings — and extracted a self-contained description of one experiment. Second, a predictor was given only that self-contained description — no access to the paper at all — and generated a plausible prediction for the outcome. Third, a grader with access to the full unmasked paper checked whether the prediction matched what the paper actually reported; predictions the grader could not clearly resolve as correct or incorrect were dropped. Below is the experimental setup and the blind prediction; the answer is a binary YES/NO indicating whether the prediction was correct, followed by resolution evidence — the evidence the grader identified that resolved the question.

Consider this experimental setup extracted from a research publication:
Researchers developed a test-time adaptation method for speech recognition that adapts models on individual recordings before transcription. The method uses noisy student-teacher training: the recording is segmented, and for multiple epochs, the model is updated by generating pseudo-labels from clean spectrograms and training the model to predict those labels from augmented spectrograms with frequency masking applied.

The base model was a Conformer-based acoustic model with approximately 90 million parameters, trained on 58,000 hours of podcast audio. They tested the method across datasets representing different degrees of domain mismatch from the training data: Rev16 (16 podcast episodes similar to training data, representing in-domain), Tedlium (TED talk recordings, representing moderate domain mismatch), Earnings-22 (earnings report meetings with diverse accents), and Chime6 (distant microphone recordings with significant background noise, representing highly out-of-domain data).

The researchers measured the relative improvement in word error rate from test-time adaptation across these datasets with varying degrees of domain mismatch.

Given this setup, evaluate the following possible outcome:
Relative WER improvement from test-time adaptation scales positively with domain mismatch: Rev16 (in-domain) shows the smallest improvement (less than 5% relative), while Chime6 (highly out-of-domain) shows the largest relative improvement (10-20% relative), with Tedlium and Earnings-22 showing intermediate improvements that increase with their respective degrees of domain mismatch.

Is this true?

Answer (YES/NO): NO